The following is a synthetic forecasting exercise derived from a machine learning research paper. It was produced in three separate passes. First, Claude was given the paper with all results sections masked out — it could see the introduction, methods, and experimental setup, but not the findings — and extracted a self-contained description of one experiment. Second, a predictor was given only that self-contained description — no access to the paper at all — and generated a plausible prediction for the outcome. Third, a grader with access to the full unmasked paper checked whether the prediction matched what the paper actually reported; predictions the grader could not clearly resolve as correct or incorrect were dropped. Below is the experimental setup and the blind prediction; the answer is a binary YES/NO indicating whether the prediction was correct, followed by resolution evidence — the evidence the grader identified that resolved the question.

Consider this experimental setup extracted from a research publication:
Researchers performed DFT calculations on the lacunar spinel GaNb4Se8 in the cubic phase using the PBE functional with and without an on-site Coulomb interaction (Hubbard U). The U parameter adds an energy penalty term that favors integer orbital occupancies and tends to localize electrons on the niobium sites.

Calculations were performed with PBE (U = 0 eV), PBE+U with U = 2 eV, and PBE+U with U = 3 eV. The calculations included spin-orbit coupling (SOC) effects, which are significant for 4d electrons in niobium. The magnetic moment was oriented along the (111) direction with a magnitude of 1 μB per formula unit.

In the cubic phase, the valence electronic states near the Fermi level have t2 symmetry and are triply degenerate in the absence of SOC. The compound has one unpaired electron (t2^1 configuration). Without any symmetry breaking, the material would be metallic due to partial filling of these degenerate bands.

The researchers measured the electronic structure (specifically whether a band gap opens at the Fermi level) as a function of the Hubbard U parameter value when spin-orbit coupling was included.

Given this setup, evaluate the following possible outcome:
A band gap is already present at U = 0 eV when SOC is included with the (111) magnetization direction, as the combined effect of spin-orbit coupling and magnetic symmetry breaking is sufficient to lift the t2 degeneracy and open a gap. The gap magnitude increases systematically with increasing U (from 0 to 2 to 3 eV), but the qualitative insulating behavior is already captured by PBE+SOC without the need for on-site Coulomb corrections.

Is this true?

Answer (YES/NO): NO